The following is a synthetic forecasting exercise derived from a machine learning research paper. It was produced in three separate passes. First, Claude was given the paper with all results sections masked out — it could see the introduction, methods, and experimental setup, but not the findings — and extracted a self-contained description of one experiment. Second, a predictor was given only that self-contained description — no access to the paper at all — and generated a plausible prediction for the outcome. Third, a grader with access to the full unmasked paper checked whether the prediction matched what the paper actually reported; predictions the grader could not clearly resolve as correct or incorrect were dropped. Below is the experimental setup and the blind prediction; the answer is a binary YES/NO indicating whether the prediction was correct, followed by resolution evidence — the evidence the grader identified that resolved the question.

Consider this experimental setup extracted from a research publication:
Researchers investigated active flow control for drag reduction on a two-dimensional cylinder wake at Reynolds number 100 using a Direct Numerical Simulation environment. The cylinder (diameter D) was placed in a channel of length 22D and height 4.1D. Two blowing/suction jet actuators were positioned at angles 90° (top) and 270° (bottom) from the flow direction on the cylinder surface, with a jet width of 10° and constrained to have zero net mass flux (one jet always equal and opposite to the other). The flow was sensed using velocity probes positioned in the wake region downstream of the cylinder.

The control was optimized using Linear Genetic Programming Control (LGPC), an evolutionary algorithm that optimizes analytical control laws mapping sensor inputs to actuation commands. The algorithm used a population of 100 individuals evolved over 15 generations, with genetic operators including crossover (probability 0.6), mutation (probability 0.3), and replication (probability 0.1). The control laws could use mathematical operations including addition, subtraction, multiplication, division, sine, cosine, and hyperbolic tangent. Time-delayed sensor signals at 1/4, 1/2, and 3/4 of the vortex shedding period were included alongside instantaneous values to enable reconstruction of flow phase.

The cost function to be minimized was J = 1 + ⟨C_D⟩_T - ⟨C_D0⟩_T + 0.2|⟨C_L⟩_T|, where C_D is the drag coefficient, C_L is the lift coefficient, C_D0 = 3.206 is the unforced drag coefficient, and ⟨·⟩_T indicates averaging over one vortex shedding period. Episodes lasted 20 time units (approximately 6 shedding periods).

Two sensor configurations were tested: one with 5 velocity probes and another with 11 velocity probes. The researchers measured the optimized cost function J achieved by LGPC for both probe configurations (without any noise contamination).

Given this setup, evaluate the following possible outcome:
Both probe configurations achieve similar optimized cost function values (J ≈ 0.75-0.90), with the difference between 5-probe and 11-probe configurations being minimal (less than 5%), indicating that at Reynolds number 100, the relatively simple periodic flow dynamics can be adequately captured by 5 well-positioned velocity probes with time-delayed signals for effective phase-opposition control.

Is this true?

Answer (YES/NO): NO